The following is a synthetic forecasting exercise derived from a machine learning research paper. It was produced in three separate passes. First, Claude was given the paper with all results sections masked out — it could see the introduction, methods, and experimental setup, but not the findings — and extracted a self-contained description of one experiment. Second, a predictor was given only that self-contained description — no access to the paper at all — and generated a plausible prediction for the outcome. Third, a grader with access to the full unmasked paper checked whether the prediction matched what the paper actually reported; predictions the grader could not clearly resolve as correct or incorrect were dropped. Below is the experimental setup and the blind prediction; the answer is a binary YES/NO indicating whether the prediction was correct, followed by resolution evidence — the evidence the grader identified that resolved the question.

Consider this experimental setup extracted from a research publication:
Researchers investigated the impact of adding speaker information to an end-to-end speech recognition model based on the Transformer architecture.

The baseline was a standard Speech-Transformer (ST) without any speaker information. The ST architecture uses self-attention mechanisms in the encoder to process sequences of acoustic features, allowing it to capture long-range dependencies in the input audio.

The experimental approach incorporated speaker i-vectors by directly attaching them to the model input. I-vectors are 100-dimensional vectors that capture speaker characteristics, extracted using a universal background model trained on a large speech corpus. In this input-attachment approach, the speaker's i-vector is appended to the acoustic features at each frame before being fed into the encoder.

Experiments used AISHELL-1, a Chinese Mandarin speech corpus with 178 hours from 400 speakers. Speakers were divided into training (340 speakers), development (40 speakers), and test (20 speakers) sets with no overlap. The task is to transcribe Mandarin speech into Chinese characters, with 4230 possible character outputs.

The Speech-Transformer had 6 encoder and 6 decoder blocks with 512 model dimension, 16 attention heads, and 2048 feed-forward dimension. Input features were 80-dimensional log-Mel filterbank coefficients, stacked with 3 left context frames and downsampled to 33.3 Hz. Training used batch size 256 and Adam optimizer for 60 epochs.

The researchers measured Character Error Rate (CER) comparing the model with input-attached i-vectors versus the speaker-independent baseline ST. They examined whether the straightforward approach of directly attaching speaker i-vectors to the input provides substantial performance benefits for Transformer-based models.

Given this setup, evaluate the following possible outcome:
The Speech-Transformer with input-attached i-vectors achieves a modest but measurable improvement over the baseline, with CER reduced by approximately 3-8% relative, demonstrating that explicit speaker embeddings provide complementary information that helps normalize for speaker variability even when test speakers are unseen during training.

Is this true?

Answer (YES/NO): NO